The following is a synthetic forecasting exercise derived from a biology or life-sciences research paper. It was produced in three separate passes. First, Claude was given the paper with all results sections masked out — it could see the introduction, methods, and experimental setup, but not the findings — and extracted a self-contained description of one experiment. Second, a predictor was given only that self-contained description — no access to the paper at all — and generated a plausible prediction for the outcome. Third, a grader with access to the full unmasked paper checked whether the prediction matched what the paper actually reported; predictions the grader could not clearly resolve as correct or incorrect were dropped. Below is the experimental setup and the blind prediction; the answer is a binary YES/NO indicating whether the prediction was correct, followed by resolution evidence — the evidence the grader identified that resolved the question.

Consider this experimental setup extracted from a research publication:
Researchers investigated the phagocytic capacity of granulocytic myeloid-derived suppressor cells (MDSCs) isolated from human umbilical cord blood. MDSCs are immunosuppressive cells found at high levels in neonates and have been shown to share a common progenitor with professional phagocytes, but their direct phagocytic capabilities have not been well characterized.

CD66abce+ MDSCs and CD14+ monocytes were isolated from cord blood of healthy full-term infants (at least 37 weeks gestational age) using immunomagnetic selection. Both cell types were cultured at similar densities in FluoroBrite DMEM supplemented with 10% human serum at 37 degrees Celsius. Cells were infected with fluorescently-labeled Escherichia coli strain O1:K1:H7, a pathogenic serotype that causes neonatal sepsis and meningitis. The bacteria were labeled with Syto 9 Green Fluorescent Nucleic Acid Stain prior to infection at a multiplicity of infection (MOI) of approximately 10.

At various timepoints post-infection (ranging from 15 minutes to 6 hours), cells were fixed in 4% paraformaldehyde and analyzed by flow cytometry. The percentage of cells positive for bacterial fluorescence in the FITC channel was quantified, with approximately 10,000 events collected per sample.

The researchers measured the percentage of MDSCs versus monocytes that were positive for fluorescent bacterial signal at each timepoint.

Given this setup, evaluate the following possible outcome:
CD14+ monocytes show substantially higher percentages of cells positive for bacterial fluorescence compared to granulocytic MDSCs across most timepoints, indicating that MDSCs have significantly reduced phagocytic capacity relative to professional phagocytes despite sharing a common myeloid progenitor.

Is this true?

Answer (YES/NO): YES